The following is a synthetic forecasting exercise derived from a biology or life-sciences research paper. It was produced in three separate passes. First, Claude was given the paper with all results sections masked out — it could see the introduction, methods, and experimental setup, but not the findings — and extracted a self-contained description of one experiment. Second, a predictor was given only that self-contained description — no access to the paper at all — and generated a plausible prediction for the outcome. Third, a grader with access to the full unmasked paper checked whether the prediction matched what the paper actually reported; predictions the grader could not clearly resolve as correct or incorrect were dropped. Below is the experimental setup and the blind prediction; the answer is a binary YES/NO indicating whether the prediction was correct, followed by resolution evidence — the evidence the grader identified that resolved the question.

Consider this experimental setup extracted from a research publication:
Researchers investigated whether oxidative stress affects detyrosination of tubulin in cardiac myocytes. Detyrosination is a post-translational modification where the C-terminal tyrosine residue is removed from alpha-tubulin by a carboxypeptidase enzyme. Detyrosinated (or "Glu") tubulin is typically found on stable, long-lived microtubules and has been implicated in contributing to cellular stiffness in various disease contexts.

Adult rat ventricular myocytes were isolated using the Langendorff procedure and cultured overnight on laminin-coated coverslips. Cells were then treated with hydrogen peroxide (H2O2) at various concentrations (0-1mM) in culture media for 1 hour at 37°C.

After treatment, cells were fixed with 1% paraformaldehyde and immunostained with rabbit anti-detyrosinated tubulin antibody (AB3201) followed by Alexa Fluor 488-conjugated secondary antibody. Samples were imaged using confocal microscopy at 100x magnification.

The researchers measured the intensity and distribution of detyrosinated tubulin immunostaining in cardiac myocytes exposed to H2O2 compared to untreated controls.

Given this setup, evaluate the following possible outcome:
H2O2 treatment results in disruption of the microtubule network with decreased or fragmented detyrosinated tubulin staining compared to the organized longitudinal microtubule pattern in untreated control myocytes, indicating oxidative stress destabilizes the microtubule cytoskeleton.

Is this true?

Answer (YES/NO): NO